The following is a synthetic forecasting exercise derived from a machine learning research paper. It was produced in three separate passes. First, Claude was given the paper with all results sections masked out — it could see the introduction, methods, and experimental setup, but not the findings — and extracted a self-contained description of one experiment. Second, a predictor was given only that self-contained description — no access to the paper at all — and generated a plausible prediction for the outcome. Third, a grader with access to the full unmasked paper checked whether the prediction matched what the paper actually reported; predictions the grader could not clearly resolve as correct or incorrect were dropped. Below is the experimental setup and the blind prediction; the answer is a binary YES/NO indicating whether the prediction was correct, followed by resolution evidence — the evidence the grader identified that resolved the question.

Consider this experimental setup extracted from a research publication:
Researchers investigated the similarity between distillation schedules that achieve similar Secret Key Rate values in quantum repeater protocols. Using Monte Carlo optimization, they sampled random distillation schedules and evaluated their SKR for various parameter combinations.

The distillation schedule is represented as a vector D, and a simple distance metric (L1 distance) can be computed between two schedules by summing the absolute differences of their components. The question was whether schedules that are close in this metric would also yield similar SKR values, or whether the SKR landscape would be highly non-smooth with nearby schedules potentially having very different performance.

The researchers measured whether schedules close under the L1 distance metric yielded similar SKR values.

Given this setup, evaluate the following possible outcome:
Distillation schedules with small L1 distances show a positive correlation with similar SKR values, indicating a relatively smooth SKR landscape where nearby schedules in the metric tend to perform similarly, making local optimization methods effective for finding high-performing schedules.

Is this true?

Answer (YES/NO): YES